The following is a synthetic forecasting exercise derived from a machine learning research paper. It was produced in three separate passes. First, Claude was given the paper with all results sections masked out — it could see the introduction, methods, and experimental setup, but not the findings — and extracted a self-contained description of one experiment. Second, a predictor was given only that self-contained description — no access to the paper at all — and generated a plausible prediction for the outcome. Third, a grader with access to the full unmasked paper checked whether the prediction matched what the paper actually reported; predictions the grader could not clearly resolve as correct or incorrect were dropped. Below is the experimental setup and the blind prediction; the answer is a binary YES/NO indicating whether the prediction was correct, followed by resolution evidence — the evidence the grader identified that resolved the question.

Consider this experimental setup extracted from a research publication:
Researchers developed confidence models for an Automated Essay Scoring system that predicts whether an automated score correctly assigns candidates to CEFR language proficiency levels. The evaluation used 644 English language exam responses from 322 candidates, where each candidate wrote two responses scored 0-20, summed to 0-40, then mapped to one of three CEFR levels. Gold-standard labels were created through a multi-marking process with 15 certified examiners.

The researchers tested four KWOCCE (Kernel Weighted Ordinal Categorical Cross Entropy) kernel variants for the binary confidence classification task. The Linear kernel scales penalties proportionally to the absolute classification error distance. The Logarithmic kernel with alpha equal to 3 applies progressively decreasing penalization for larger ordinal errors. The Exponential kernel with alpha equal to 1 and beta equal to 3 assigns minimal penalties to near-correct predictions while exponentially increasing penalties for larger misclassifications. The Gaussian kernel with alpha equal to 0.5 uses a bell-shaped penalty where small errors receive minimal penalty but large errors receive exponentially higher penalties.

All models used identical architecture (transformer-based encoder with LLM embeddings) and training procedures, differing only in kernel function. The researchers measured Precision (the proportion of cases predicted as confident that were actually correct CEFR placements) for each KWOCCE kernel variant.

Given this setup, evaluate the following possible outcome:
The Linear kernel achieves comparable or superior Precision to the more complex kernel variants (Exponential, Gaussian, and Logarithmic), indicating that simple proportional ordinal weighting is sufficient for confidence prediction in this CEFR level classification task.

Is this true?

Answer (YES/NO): YES